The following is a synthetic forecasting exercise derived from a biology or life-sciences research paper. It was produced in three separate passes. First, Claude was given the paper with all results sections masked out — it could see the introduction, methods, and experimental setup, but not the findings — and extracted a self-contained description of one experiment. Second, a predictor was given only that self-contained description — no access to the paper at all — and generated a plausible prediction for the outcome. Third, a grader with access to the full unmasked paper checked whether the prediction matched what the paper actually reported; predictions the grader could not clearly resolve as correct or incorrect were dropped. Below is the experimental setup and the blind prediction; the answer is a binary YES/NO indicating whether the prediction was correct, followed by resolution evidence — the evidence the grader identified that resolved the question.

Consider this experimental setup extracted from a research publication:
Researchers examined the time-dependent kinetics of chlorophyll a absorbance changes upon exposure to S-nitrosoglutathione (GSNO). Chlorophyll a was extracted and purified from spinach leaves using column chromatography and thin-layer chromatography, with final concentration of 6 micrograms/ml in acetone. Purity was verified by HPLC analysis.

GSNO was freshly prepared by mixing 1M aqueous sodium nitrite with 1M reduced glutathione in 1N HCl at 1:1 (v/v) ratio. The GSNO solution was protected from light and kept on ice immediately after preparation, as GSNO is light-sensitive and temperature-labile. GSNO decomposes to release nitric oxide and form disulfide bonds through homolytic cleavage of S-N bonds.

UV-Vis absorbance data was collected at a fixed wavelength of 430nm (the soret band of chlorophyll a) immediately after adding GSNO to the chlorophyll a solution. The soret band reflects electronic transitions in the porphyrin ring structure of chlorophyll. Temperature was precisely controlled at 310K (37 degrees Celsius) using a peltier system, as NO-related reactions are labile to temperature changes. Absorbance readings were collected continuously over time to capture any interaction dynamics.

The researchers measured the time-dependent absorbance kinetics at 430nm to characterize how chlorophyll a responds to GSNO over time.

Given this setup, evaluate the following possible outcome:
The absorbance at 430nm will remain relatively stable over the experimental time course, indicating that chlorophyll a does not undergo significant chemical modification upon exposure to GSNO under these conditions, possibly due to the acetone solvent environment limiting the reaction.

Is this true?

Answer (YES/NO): NO